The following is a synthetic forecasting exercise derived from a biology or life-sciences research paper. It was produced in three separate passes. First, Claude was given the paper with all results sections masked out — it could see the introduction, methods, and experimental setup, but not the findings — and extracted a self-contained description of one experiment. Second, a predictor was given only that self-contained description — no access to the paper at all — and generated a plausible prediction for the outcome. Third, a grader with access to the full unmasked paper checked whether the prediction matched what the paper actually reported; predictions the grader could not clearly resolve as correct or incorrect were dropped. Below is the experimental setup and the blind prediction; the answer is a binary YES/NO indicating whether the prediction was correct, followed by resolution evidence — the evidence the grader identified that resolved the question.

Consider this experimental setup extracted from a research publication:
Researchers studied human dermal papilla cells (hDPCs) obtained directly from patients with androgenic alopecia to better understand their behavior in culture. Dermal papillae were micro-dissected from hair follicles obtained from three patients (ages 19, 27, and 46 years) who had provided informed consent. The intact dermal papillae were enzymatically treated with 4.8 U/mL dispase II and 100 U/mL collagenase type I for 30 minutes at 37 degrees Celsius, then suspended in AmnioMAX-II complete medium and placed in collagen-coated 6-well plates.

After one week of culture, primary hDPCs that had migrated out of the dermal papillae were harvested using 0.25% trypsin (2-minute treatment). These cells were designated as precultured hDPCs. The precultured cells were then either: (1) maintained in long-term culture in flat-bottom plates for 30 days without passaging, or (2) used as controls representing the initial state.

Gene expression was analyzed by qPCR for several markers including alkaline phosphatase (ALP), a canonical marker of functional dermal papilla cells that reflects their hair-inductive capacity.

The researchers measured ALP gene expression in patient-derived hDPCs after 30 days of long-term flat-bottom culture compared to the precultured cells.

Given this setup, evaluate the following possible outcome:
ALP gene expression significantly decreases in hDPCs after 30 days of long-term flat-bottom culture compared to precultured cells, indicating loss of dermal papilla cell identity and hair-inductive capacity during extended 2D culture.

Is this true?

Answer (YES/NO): NO